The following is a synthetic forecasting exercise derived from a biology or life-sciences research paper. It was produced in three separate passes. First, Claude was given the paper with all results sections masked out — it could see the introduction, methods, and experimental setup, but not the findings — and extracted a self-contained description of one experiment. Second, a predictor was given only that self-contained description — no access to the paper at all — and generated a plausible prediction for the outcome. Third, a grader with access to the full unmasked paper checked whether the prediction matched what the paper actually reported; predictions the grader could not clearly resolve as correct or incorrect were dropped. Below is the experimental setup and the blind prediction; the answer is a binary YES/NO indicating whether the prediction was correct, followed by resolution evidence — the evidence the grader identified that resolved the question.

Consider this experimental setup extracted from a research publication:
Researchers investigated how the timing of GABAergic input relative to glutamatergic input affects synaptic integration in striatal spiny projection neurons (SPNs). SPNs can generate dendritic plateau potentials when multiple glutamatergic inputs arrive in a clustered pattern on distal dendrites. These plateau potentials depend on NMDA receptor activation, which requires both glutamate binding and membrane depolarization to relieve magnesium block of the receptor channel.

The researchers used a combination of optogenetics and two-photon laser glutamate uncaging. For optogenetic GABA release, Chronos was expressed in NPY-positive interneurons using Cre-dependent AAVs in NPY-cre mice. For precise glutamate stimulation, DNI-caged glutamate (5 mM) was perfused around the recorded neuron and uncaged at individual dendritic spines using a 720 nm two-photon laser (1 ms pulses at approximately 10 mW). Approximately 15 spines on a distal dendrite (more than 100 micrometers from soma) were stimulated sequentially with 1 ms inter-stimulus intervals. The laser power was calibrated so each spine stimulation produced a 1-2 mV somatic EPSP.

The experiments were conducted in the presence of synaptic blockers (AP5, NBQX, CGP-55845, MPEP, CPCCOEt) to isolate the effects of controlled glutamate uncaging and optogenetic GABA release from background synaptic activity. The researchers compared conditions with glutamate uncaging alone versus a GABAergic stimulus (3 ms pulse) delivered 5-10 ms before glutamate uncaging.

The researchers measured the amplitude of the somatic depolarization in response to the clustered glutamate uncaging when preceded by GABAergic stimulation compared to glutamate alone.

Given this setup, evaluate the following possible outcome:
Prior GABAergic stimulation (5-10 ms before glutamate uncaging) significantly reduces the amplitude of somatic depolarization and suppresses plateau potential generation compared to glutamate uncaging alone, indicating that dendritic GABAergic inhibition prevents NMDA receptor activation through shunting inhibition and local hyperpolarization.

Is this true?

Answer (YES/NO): NO